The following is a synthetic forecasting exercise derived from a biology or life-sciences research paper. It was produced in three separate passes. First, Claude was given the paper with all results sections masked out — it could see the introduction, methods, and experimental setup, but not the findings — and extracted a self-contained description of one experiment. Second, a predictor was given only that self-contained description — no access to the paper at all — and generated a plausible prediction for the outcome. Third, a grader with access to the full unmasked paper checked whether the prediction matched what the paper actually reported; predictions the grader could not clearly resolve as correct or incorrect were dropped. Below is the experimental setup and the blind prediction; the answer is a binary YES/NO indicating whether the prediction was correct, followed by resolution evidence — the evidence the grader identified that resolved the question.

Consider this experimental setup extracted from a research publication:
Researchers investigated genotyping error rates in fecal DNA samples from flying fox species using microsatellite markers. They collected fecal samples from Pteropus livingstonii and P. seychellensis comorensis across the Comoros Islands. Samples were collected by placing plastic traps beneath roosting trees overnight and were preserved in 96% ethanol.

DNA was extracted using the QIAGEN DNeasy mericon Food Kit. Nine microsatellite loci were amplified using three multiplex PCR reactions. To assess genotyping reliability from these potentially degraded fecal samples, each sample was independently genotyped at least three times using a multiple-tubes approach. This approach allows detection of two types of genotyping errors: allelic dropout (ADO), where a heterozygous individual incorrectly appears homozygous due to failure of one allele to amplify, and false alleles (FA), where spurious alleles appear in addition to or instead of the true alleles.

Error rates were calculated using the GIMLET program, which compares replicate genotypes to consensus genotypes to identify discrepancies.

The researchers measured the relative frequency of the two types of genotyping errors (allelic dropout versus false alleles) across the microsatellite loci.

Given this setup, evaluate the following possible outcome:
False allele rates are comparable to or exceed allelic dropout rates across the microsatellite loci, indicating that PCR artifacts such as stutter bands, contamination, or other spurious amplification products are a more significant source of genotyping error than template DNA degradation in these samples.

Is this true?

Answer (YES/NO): NO